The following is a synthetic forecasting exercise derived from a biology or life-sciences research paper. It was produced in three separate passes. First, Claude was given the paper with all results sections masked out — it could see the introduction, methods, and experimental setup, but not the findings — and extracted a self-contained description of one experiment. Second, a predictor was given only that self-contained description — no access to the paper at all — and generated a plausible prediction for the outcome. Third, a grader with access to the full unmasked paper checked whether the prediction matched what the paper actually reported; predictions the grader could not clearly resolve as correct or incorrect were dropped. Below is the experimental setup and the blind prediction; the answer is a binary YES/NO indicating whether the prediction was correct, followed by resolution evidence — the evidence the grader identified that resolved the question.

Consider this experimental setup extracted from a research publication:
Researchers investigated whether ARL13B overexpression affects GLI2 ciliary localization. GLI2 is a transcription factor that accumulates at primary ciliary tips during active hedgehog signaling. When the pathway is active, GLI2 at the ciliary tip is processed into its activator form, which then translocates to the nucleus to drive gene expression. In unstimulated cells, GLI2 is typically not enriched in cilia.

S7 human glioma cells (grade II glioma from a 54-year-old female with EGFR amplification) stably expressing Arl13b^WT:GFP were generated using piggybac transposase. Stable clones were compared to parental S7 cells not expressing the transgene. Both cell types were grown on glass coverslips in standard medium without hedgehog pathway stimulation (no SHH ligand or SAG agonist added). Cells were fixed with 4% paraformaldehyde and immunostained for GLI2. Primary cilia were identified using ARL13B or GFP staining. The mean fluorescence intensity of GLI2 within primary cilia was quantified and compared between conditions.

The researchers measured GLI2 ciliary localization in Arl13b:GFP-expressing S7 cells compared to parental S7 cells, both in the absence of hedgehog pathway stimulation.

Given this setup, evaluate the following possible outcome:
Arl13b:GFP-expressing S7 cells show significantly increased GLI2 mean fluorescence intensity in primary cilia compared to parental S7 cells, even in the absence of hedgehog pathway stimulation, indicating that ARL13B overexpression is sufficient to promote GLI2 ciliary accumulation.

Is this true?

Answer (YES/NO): YES